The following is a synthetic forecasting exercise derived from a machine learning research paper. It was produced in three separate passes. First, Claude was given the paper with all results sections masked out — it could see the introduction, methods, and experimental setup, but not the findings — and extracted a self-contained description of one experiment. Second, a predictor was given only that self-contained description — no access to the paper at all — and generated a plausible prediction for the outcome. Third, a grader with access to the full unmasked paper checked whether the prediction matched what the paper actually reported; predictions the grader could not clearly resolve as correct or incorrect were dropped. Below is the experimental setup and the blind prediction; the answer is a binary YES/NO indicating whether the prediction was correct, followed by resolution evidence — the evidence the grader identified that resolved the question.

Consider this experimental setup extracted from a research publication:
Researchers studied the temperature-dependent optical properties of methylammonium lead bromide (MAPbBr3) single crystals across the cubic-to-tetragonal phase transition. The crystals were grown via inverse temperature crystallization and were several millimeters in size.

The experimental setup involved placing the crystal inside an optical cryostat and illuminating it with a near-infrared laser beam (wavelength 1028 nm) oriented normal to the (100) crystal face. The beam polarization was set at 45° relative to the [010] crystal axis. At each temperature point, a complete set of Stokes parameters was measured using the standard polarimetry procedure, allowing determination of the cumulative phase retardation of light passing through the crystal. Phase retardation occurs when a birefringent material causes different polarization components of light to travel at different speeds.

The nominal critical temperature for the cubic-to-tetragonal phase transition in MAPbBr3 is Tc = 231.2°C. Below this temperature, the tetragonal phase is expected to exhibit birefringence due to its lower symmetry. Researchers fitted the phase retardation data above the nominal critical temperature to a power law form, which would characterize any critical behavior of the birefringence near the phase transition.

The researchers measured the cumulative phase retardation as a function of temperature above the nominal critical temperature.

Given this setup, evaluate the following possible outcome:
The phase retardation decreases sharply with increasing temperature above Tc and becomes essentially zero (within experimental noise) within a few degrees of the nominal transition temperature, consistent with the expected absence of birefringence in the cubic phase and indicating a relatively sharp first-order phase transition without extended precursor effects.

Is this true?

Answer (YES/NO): NO